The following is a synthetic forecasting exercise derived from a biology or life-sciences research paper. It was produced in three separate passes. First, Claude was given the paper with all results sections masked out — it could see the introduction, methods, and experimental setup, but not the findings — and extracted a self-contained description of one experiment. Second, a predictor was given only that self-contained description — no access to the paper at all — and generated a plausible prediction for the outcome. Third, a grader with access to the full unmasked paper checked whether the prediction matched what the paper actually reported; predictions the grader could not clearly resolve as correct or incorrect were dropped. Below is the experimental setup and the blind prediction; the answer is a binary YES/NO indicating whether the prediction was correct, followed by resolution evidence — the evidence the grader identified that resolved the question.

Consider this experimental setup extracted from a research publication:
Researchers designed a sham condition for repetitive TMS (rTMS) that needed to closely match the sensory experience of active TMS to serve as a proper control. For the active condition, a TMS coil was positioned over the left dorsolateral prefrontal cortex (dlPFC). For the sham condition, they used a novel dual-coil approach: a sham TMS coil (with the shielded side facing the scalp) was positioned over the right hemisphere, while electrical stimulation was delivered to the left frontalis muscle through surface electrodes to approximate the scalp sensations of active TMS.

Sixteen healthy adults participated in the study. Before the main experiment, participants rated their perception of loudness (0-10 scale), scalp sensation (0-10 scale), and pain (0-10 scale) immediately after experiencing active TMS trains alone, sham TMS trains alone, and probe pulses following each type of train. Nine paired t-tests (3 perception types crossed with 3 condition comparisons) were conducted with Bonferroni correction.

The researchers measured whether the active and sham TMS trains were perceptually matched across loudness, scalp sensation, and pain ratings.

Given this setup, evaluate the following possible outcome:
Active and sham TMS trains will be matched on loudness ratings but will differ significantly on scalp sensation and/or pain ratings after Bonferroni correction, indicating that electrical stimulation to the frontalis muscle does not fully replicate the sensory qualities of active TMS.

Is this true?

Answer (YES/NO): NO